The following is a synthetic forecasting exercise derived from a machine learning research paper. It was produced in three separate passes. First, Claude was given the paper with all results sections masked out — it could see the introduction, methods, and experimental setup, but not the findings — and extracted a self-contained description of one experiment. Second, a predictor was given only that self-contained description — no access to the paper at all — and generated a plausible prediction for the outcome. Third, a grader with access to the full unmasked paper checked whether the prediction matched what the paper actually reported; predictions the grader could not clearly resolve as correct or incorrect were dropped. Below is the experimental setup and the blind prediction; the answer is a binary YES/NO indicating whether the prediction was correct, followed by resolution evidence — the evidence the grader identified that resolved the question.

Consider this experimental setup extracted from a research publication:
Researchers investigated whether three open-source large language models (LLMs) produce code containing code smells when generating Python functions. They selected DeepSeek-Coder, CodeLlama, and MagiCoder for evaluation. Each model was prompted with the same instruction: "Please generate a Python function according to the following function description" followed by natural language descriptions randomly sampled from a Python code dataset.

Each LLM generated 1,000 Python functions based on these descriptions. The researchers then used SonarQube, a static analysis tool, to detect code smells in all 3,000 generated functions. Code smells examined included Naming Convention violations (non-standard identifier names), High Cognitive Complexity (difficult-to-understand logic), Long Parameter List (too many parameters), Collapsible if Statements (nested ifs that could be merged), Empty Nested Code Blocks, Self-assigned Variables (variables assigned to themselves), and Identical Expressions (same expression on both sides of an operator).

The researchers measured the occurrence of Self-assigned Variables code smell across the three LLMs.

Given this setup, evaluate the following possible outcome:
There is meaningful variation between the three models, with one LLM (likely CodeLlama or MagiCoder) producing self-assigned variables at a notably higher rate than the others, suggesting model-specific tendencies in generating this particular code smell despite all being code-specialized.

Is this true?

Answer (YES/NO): YES